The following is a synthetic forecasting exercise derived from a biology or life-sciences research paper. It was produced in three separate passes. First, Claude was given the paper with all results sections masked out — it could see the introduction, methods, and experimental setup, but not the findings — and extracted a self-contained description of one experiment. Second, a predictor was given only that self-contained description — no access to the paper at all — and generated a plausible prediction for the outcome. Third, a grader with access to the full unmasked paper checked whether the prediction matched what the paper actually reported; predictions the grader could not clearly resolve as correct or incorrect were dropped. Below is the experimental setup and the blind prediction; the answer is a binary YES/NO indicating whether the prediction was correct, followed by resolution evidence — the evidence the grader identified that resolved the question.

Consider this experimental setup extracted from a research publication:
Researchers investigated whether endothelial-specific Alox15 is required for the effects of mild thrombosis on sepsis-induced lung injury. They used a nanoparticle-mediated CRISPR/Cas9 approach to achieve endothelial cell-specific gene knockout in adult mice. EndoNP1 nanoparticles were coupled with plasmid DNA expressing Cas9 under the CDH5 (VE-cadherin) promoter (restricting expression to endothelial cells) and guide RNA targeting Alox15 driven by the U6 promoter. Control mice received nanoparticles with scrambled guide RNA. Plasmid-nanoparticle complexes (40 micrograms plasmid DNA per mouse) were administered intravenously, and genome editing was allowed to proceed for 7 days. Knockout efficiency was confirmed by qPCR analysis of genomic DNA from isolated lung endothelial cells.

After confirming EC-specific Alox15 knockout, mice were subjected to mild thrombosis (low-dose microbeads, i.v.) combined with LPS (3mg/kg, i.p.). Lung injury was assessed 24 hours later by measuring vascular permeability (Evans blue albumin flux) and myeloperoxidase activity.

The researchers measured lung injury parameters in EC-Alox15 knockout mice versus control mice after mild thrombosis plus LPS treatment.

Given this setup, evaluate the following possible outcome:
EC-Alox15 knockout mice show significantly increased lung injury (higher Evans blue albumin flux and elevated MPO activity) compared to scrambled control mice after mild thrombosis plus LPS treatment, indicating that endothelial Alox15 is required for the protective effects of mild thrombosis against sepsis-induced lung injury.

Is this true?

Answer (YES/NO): YES